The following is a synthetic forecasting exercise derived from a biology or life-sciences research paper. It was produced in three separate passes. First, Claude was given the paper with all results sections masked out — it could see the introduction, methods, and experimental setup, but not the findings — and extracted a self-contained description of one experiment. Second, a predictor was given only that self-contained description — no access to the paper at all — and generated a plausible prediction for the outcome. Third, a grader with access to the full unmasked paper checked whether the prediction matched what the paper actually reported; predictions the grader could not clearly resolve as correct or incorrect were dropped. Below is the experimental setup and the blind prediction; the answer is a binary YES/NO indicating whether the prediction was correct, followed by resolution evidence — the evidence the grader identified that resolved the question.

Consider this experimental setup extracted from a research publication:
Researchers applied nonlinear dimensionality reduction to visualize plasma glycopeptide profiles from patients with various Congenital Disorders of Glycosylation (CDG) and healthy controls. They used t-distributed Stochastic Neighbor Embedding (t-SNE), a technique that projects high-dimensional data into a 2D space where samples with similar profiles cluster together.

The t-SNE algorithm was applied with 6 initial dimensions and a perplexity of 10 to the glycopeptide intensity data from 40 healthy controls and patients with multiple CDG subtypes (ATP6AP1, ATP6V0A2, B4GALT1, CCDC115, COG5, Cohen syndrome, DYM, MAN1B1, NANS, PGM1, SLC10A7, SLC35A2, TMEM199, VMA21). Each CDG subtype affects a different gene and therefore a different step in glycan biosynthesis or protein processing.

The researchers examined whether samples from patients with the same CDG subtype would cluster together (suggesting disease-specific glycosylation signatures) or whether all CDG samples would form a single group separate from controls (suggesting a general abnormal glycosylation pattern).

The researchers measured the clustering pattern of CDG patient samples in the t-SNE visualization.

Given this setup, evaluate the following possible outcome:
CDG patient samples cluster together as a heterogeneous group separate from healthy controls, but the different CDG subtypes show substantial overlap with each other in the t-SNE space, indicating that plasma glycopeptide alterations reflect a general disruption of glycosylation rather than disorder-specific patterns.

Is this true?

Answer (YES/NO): NO